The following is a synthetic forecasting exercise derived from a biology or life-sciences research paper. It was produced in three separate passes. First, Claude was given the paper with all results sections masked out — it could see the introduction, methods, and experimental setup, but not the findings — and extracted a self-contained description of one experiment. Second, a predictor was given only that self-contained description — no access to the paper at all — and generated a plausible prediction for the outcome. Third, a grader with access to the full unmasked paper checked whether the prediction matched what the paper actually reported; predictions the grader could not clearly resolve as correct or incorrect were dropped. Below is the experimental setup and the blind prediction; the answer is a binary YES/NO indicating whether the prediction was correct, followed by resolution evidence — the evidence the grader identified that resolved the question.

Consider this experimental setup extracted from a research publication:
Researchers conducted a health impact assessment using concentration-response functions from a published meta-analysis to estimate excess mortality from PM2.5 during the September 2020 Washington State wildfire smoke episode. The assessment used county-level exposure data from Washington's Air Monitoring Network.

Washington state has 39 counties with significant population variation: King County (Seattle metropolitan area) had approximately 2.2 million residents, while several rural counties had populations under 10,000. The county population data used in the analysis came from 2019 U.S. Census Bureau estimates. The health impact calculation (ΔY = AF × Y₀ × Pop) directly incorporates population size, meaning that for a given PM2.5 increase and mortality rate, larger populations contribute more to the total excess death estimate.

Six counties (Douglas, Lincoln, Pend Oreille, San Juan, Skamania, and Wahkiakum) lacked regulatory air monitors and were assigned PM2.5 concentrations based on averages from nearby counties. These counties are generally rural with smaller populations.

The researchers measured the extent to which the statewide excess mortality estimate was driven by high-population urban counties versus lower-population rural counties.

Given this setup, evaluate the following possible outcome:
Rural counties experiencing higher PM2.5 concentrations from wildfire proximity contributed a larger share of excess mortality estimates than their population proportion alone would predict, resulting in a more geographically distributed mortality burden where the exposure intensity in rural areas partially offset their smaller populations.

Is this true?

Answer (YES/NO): YES